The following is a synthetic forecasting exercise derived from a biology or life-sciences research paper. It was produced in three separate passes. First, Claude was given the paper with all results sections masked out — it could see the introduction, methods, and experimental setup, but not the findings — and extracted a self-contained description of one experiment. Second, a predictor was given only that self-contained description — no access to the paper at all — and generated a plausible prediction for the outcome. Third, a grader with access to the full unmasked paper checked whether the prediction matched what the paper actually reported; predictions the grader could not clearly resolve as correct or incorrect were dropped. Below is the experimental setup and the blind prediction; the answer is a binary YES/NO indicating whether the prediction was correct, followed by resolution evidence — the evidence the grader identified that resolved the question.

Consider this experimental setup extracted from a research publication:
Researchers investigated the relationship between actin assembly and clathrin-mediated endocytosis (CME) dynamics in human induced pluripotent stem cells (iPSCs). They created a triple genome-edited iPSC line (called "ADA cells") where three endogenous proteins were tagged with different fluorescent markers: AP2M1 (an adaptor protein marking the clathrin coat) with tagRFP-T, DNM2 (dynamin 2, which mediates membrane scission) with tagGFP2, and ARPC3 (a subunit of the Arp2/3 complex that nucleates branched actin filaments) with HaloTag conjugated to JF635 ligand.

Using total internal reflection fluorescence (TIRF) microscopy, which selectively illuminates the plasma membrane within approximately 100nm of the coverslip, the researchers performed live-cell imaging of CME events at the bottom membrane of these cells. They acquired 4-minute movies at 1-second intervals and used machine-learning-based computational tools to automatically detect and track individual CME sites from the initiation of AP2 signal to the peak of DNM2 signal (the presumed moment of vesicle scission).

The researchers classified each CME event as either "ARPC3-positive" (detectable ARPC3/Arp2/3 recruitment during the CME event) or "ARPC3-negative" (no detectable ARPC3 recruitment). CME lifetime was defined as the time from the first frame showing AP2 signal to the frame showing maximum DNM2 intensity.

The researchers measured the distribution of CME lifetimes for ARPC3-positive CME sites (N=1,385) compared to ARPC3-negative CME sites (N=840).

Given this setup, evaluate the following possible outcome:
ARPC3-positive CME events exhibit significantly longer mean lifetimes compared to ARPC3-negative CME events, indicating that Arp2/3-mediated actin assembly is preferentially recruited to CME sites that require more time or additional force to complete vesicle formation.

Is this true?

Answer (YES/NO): YES